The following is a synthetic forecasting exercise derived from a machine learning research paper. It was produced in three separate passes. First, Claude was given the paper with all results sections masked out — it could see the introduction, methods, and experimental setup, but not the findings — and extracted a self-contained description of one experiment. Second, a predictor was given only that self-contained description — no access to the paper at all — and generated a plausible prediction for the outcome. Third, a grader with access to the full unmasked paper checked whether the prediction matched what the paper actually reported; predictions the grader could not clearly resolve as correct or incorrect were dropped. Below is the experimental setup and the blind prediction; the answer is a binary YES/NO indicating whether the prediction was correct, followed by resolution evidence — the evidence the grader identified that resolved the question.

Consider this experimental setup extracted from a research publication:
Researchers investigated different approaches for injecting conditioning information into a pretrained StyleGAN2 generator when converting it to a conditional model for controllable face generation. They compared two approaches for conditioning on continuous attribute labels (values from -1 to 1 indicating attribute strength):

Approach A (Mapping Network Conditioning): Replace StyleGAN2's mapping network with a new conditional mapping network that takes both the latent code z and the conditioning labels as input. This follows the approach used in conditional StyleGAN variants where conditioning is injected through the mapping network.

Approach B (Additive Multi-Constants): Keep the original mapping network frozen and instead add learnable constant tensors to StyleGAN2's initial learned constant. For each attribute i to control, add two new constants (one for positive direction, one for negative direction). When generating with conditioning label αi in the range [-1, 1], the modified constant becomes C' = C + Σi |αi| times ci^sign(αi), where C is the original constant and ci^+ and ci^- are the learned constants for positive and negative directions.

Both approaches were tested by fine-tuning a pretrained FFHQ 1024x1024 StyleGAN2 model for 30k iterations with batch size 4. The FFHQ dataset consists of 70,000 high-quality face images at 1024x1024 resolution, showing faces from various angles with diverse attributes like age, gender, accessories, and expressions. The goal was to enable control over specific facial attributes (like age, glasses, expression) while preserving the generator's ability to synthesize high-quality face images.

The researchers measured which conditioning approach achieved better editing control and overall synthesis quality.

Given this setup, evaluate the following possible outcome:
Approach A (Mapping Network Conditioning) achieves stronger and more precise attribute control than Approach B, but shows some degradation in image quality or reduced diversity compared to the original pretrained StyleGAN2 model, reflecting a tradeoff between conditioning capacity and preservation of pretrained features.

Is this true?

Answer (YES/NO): NO